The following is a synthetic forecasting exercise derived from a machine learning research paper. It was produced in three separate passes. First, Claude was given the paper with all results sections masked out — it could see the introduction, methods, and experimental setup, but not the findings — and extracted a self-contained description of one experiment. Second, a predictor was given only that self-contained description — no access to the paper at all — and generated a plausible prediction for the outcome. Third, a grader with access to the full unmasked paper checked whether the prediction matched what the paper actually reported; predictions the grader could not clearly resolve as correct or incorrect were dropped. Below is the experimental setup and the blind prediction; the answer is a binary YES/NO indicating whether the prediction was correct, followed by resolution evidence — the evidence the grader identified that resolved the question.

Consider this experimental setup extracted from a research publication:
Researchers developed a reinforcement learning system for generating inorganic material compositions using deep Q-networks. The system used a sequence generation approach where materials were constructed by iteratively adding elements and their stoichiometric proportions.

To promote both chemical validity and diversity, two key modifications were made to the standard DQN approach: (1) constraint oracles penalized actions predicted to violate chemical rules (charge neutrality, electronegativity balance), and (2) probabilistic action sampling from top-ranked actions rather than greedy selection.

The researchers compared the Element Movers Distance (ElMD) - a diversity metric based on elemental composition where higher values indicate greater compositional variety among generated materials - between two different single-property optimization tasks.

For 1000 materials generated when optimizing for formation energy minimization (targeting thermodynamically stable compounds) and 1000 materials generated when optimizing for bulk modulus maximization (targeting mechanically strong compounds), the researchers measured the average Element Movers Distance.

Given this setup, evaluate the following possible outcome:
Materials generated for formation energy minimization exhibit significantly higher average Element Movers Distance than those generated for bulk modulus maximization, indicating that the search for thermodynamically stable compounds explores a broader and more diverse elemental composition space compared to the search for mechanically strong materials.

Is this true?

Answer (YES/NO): YES